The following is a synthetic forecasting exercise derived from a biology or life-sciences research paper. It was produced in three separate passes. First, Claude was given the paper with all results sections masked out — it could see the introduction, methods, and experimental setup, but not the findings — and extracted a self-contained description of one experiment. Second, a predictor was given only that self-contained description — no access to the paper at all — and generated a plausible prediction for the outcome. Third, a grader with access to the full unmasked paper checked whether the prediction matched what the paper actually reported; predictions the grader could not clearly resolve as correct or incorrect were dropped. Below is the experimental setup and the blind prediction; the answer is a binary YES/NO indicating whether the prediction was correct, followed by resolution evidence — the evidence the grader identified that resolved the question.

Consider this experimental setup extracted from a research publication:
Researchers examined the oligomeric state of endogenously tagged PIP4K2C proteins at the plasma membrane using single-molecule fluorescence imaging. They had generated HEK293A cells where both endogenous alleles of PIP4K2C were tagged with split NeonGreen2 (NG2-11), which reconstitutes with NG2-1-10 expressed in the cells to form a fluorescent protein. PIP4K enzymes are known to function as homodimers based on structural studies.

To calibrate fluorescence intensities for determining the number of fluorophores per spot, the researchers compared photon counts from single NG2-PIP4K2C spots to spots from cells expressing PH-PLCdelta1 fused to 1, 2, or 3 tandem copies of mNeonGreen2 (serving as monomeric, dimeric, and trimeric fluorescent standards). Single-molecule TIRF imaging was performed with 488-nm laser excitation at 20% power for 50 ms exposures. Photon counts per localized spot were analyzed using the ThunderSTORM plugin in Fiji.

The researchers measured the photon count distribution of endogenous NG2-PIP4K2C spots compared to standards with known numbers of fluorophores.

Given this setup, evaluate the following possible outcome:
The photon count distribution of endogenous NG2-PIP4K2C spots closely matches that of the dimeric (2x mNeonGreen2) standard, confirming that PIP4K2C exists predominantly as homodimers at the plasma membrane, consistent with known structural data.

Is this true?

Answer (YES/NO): NO